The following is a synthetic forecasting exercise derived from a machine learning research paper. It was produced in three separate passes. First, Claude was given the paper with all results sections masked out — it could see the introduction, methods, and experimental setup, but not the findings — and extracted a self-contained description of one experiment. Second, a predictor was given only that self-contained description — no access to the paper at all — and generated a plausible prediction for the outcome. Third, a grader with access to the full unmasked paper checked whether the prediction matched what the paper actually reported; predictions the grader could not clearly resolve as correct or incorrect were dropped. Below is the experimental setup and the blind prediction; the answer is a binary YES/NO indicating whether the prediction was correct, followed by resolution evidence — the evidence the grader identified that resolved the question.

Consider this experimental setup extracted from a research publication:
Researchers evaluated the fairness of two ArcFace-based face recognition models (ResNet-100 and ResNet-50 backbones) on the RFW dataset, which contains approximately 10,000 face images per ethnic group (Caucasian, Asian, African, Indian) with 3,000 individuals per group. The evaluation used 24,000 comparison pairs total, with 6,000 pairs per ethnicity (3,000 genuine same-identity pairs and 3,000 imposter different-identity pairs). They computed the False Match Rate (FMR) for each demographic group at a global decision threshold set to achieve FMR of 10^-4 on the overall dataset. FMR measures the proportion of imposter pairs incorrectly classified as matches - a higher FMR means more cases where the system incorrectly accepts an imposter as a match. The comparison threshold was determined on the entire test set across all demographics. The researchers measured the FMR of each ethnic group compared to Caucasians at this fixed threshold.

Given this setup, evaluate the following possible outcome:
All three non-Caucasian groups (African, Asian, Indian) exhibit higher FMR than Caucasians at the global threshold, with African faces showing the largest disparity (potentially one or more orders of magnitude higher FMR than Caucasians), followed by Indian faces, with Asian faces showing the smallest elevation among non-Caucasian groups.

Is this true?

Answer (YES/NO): NO